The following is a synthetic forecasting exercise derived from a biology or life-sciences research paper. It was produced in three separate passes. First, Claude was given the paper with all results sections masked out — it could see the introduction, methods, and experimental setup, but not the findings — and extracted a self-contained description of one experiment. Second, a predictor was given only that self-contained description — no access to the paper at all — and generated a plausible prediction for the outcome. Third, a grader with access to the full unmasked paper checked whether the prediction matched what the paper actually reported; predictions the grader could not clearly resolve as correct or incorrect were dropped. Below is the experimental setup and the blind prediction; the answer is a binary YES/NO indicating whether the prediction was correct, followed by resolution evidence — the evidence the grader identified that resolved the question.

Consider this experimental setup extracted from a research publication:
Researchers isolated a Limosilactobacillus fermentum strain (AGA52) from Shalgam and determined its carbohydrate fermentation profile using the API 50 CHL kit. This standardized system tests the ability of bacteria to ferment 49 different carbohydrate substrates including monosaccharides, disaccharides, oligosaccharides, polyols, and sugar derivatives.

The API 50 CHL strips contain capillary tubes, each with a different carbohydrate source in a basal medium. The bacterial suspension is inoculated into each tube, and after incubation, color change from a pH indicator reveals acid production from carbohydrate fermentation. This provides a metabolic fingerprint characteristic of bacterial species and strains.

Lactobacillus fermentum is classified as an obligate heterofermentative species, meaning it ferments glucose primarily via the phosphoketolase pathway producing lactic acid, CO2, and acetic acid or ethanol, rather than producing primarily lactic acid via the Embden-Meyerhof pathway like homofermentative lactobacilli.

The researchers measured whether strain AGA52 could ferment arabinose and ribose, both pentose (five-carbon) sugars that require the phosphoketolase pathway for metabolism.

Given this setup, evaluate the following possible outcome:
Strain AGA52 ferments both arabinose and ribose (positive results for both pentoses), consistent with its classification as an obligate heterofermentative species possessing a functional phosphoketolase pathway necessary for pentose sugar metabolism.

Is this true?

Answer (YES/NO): NO